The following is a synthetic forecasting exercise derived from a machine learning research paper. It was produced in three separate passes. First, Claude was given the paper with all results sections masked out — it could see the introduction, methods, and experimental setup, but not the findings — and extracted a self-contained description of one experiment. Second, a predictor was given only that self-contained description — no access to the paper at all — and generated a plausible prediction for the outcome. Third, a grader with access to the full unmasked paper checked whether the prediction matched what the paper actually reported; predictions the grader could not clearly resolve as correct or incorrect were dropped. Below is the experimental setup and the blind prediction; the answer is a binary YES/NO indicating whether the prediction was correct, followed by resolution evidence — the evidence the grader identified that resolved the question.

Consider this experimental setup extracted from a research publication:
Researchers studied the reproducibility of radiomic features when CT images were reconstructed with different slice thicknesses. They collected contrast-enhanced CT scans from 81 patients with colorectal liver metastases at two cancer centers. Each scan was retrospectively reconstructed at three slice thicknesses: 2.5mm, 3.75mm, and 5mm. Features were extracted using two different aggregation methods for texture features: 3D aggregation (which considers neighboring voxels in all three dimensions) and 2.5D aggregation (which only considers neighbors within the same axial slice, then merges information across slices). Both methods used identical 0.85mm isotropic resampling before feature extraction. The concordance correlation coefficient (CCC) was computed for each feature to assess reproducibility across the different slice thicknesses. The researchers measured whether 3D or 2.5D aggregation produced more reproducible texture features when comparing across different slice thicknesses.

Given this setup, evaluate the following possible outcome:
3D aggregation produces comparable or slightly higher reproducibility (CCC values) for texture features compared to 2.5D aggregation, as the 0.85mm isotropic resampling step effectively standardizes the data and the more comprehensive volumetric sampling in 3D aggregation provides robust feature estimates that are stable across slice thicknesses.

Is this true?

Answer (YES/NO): YES